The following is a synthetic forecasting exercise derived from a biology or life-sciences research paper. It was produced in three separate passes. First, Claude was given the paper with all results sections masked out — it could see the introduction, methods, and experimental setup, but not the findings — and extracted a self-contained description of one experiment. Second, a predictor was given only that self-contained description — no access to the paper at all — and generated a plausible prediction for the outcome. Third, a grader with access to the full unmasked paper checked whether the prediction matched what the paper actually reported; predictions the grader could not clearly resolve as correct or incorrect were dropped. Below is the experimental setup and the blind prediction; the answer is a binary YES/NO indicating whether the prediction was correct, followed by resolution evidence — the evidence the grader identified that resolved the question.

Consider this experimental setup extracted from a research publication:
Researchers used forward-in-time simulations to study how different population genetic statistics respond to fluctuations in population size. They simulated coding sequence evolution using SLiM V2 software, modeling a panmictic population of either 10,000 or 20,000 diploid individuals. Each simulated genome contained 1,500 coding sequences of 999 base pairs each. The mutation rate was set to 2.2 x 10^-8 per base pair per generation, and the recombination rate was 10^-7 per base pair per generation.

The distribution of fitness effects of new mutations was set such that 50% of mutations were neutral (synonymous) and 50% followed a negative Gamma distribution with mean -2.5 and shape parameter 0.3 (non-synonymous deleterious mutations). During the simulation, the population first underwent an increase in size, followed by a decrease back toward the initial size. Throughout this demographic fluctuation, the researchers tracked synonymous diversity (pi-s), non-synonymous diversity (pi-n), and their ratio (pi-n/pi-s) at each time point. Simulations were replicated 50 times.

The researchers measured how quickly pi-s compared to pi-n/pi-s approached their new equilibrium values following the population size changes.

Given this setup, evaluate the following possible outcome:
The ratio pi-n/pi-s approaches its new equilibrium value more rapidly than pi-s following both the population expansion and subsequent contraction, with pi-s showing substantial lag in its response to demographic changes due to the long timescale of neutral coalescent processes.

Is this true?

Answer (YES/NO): NO